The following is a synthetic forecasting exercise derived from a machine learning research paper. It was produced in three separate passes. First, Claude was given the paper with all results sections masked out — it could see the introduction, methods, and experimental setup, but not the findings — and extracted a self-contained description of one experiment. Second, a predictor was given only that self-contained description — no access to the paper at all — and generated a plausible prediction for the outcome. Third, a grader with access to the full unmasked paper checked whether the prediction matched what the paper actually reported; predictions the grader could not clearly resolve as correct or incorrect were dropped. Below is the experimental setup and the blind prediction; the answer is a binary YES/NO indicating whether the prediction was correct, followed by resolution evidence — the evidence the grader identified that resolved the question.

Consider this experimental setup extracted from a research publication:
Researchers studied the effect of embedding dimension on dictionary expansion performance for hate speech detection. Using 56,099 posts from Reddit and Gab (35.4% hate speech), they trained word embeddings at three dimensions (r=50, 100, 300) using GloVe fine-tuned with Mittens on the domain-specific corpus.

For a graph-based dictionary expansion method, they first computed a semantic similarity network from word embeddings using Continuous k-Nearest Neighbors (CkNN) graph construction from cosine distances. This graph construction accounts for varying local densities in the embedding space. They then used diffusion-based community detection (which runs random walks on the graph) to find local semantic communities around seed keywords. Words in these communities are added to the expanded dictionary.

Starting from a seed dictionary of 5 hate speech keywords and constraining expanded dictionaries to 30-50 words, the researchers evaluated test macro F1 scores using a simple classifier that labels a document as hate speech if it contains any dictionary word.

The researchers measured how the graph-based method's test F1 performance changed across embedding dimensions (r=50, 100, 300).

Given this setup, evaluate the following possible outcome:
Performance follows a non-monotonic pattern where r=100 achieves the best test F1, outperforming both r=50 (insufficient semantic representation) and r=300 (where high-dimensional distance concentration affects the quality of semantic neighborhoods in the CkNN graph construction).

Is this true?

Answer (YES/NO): NO